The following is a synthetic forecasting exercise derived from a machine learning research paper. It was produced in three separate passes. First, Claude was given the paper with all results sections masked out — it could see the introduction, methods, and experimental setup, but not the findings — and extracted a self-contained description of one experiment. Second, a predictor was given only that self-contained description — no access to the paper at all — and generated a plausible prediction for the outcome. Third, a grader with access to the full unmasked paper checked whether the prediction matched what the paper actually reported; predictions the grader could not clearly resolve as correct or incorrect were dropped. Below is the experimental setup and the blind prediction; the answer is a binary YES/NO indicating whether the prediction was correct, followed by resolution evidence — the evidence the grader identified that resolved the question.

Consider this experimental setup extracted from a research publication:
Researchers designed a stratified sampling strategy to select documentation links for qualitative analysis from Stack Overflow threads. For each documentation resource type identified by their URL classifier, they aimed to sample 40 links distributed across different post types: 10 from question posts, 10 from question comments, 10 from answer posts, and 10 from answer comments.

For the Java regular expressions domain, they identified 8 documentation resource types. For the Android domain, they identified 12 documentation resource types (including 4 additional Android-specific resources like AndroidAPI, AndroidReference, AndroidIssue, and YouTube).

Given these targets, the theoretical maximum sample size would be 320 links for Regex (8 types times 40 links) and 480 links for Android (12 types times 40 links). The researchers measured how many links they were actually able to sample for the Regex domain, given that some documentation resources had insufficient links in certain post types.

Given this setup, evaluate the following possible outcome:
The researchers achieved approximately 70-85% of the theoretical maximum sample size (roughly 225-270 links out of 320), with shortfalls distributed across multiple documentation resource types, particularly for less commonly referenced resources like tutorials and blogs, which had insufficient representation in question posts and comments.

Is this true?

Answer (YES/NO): NO